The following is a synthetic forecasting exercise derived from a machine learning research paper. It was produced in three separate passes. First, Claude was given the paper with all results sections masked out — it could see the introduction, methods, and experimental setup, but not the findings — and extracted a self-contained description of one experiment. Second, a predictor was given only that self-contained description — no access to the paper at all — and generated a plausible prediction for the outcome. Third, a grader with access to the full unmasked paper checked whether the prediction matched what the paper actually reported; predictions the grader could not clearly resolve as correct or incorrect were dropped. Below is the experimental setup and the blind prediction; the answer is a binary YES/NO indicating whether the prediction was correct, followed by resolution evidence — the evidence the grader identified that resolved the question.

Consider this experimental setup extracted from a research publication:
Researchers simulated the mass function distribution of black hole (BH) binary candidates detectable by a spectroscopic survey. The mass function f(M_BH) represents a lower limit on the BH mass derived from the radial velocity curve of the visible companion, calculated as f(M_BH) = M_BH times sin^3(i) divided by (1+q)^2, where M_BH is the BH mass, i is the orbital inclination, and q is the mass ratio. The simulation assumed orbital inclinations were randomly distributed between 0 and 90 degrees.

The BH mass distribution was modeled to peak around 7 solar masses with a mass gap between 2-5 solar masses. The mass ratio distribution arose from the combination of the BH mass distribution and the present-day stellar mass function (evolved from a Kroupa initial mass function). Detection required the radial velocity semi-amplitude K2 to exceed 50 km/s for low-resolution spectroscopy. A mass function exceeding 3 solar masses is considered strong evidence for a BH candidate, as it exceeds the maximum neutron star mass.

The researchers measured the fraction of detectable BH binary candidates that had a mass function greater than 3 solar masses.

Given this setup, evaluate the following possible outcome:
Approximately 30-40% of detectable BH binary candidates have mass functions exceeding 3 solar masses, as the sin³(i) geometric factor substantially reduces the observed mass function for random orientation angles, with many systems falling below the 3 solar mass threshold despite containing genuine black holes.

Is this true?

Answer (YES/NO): NO